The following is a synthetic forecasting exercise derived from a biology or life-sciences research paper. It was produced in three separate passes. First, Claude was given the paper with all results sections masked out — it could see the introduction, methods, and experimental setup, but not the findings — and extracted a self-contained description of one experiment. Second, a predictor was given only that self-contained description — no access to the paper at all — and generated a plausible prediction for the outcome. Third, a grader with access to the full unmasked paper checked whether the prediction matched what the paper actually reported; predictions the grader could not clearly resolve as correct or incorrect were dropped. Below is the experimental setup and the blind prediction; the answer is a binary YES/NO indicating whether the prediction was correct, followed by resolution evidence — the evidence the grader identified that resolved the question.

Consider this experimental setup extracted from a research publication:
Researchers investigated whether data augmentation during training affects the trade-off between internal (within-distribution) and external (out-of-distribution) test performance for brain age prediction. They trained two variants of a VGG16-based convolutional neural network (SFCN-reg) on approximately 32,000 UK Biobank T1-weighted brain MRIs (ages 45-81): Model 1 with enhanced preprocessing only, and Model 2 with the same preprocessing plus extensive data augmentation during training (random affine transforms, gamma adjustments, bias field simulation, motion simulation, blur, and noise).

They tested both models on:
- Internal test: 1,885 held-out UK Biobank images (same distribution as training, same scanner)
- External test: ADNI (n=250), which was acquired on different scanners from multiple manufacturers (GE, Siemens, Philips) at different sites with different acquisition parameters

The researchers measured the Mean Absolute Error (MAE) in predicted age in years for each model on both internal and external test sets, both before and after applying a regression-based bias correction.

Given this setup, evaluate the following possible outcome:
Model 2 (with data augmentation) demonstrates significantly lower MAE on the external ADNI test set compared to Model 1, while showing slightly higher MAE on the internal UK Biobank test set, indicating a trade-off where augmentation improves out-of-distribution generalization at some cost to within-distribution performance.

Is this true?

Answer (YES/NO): YES